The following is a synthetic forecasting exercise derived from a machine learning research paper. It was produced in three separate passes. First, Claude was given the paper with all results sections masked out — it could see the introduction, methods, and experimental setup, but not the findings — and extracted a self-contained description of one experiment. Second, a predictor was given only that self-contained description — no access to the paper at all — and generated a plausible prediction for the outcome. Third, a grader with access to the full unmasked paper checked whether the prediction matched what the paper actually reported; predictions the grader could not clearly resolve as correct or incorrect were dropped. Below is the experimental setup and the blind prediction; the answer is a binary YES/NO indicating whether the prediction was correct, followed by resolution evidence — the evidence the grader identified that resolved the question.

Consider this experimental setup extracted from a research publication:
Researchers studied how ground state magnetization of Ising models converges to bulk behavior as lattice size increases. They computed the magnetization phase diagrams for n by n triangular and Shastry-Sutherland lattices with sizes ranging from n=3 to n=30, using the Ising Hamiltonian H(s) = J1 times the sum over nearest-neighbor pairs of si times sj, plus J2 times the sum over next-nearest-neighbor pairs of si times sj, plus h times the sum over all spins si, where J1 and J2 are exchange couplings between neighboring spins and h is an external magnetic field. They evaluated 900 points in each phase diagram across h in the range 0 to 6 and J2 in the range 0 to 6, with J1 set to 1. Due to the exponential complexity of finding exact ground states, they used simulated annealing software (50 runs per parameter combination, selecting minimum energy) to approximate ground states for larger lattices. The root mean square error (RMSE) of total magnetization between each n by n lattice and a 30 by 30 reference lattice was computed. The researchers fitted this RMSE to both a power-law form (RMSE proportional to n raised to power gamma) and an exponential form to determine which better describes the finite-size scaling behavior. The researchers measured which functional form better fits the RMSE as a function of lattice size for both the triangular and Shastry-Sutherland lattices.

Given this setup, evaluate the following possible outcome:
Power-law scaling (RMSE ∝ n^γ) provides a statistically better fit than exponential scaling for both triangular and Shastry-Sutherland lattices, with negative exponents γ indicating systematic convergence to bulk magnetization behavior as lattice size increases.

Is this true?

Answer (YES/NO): YES